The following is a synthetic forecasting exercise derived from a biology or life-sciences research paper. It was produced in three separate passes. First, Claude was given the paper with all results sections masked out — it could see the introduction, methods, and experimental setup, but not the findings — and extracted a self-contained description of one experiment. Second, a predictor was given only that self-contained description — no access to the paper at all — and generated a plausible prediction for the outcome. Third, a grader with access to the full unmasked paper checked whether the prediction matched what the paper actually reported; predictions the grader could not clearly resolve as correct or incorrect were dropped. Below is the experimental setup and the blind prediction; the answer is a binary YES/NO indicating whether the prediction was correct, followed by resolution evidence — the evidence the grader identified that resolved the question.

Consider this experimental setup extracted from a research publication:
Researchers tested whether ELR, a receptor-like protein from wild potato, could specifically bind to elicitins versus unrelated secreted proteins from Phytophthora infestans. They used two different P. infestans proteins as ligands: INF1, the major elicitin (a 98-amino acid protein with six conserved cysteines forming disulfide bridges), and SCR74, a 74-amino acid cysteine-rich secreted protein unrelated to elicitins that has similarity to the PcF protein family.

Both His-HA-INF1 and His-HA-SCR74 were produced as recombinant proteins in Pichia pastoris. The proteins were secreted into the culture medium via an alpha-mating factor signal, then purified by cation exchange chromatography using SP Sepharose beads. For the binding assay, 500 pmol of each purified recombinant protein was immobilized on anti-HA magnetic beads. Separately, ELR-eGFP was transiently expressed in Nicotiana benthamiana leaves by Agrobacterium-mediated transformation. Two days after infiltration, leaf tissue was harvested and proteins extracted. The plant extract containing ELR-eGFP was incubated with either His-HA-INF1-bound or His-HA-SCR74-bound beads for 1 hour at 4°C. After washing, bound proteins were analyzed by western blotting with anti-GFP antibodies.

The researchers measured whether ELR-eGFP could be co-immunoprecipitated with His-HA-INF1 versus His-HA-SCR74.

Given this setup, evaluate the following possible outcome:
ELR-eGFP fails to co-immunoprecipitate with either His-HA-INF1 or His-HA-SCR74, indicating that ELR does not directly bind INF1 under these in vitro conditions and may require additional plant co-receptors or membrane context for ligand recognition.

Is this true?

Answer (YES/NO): NO